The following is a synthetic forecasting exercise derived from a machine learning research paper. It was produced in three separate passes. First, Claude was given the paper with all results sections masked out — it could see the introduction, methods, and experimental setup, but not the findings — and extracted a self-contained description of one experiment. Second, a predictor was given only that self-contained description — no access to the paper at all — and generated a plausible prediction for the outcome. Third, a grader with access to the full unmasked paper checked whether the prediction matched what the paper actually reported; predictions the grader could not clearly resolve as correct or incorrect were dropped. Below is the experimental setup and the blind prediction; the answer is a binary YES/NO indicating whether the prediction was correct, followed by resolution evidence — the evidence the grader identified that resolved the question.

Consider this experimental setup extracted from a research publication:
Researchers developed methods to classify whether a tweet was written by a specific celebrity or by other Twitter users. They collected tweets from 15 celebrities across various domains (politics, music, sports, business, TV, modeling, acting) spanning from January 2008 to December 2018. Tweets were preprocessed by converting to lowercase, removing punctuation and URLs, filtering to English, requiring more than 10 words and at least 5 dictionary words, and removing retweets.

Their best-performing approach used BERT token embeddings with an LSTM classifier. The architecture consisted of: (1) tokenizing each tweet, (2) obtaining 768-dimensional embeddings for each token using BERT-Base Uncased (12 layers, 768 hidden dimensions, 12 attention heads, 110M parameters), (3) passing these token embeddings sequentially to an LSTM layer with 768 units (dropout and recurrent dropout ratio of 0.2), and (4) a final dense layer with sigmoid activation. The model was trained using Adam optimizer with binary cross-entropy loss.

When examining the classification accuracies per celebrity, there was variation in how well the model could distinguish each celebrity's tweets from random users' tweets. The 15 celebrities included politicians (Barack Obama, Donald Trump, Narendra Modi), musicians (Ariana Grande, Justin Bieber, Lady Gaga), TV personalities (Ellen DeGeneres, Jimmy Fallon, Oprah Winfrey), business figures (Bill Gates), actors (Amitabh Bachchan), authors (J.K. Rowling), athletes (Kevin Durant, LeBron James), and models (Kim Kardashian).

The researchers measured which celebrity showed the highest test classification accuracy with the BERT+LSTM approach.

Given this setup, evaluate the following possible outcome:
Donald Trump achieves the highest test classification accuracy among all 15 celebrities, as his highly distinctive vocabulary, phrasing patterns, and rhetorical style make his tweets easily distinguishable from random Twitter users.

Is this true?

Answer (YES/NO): NO